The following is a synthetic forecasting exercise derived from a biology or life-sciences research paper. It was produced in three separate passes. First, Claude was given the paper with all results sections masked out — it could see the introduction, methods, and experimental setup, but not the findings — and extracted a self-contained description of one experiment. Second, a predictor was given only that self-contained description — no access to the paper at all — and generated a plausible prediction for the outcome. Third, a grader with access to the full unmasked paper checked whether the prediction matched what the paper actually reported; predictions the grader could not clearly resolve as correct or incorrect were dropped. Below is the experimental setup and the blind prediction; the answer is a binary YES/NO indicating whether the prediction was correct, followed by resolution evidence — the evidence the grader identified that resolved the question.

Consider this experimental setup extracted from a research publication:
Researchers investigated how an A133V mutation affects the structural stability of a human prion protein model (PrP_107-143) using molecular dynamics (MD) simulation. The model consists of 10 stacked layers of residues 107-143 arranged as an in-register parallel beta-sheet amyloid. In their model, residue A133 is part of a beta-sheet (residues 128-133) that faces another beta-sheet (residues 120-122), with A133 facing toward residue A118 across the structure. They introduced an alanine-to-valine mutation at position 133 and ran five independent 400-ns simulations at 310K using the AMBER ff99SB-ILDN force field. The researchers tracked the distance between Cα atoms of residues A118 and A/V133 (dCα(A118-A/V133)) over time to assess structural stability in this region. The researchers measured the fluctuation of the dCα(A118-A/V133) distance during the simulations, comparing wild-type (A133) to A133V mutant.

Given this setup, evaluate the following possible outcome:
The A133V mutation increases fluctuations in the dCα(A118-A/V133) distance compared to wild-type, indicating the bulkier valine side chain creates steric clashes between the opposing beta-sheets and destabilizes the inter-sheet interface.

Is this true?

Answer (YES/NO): NO